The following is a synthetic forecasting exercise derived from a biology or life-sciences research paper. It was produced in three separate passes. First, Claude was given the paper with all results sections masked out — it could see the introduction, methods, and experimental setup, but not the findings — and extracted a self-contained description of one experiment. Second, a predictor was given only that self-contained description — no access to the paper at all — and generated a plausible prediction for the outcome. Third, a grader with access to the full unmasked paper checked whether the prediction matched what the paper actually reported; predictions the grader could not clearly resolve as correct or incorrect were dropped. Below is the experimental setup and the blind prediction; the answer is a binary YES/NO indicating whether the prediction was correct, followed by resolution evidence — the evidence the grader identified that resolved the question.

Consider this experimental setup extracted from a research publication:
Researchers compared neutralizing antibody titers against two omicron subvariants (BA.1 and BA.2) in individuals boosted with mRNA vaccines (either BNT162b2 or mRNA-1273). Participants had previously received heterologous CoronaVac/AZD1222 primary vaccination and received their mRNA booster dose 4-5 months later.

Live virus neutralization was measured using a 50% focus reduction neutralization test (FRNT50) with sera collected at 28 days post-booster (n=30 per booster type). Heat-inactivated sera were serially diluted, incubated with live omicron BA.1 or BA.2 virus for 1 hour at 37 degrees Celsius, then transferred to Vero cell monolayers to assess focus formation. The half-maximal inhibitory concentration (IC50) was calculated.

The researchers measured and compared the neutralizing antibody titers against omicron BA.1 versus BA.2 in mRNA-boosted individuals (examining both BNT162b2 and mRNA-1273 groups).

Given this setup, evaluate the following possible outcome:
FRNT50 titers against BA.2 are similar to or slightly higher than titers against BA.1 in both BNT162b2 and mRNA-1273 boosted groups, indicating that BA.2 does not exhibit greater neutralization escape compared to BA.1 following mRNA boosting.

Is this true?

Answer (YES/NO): NO